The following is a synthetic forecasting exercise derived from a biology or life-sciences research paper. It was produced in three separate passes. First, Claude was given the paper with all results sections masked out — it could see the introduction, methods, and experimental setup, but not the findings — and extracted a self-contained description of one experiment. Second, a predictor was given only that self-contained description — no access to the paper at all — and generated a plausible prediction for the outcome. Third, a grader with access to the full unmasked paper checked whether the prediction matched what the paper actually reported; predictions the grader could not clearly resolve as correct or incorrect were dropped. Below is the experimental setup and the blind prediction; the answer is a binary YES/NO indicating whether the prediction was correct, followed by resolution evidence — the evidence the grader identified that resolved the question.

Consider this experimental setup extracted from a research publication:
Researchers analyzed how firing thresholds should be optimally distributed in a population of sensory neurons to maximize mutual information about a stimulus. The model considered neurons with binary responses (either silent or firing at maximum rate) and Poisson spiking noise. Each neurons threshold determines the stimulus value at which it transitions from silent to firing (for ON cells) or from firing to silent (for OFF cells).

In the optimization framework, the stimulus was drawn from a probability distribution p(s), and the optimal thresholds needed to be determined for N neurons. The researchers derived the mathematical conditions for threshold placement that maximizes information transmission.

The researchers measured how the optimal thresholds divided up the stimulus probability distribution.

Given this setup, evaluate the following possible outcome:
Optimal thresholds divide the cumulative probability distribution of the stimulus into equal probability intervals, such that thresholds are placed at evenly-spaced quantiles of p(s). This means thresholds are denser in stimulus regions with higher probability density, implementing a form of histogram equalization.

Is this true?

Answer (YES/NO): YES